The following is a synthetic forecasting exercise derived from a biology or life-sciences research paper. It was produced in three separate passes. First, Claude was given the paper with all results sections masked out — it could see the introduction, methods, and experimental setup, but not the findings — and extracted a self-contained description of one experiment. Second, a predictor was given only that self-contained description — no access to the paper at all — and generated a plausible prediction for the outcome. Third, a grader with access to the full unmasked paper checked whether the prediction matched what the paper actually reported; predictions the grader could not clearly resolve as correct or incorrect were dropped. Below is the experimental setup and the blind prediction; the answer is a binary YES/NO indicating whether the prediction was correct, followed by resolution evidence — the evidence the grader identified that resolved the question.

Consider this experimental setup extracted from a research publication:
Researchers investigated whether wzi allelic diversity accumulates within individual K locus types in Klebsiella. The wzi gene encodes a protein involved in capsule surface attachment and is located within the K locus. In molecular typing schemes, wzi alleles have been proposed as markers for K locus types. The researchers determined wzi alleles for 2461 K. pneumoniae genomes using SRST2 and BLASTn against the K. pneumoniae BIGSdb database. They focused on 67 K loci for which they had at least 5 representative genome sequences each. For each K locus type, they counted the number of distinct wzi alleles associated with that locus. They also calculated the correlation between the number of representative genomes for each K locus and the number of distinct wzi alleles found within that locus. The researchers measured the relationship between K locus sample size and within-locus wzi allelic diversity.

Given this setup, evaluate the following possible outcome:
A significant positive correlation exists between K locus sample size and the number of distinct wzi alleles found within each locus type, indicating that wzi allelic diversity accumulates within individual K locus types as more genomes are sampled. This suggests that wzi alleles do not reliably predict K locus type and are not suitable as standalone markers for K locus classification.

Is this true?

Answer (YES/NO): YES